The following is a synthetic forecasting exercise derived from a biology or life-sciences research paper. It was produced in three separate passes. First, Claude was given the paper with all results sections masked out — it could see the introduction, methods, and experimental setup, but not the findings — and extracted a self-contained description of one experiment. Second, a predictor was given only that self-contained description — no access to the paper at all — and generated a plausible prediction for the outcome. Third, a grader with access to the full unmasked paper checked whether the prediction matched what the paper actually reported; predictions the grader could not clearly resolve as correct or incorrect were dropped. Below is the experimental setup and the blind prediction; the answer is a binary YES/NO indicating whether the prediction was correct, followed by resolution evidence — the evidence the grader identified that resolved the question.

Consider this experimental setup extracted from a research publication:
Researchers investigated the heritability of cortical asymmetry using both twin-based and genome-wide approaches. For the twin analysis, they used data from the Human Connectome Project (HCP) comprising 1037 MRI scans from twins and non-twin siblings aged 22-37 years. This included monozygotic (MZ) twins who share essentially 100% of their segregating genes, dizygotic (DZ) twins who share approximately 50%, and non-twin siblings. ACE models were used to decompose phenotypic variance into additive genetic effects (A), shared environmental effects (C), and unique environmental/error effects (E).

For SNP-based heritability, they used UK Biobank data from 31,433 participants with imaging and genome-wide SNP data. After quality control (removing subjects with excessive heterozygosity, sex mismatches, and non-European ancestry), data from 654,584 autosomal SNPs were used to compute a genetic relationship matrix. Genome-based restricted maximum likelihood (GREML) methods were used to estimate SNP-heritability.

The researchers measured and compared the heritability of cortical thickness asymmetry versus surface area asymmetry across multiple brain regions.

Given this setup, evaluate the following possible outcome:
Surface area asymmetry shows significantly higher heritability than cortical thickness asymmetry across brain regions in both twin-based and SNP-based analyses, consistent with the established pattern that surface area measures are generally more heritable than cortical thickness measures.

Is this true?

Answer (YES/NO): YES